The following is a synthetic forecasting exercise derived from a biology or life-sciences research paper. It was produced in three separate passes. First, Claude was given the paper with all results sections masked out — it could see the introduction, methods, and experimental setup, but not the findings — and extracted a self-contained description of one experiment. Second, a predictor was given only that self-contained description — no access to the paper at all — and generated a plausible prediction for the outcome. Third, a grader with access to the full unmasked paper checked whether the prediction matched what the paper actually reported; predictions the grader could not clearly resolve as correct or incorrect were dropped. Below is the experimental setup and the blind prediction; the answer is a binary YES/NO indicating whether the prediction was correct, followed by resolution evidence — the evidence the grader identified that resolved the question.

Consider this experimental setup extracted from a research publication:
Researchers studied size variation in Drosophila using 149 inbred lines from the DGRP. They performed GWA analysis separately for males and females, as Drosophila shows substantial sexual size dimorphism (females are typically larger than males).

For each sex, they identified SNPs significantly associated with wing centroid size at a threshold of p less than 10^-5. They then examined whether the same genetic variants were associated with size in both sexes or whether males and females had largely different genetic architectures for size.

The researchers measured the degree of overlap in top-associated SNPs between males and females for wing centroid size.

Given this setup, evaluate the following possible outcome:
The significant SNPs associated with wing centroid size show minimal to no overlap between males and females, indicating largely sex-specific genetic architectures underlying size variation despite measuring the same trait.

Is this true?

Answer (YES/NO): YES